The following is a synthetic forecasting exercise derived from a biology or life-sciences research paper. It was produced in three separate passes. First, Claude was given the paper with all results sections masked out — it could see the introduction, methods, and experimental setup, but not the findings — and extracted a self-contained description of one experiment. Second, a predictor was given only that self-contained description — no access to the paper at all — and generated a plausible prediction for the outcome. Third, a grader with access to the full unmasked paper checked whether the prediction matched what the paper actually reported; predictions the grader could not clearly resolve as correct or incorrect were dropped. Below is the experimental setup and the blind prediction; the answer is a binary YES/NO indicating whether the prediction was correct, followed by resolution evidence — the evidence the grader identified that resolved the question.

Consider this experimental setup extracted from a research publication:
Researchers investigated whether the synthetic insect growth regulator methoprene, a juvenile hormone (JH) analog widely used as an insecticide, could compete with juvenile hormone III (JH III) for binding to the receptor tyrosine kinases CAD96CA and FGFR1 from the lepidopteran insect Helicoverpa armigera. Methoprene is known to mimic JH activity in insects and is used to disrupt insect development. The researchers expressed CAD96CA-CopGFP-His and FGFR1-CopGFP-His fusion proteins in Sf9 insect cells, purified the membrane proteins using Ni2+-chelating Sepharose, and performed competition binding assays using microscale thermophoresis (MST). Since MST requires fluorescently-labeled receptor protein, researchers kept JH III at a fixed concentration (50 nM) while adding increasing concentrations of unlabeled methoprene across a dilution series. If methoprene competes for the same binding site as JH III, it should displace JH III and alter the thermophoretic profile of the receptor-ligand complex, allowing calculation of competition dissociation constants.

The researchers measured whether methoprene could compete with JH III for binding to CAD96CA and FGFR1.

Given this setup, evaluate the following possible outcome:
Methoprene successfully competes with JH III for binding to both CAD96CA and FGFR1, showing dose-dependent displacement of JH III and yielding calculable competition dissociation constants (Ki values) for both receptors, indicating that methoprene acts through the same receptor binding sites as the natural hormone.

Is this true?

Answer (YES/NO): NO